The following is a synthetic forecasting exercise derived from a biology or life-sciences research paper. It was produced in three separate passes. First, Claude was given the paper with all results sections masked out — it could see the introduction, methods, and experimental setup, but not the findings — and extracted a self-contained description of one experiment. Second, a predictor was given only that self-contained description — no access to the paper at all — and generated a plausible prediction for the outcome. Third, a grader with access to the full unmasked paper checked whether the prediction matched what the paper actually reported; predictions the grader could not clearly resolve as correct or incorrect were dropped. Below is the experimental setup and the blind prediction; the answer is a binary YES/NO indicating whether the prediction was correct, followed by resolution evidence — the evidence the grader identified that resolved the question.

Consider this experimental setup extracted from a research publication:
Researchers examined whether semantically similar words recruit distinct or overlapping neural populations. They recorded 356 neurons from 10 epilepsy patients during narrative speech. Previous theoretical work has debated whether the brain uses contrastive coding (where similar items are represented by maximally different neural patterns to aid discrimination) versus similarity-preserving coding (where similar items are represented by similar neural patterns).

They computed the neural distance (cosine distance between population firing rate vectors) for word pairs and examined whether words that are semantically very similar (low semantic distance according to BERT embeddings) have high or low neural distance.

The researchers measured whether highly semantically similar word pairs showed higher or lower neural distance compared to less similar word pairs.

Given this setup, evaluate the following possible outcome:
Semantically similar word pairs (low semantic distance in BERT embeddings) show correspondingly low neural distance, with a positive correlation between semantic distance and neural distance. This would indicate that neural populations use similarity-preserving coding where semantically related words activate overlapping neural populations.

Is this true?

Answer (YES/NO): NO